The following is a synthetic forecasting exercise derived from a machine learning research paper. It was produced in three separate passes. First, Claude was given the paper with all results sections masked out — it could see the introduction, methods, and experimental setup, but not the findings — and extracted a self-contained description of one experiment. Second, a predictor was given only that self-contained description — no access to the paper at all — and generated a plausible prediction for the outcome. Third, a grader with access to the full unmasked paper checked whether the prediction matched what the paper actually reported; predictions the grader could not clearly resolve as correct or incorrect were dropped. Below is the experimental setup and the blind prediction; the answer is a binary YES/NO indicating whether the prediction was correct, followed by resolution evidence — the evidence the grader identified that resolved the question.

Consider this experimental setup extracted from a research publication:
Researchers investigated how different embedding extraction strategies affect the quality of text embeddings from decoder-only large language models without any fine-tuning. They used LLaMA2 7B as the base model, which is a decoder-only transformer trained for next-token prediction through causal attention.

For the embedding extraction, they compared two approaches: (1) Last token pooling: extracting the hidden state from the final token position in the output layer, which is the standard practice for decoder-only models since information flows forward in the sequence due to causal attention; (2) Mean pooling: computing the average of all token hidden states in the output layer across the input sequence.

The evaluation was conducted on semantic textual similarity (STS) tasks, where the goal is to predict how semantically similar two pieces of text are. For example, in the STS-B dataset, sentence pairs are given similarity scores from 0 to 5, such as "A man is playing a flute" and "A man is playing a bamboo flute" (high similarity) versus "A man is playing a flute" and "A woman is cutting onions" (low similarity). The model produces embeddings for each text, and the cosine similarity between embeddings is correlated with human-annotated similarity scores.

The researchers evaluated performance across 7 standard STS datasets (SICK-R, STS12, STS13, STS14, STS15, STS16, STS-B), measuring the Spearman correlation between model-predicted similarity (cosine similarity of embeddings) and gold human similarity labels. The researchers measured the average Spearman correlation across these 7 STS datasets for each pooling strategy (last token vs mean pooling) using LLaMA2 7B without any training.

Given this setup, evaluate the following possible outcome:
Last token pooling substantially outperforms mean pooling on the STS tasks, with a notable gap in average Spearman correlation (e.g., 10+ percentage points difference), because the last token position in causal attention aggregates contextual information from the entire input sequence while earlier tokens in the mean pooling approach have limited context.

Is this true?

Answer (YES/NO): NO